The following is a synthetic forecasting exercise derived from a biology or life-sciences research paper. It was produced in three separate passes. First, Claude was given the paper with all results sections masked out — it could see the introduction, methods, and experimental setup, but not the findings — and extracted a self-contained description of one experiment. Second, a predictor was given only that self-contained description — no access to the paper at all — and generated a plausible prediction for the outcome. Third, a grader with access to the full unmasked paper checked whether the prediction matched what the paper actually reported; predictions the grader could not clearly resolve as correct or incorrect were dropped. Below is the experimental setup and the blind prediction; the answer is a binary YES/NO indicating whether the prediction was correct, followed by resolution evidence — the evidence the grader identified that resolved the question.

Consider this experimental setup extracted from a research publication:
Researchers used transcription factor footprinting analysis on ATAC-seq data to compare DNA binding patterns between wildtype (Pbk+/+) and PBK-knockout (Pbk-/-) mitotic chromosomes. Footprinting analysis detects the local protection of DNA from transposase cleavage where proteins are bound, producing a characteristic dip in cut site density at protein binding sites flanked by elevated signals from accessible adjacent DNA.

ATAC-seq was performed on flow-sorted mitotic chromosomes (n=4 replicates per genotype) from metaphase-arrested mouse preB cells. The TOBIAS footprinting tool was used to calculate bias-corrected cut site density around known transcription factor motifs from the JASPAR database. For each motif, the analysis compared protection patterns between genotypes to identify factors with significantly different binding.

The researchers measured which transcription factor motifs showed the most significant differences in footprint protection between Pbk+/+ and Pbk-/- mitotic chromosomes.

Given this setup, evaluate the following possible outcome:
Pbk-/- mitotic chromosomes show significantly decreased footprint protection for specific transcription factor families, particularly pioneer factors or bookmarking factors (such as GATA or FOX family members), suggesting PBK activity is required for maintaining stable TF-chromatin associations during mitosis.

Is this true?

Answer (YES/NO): NO